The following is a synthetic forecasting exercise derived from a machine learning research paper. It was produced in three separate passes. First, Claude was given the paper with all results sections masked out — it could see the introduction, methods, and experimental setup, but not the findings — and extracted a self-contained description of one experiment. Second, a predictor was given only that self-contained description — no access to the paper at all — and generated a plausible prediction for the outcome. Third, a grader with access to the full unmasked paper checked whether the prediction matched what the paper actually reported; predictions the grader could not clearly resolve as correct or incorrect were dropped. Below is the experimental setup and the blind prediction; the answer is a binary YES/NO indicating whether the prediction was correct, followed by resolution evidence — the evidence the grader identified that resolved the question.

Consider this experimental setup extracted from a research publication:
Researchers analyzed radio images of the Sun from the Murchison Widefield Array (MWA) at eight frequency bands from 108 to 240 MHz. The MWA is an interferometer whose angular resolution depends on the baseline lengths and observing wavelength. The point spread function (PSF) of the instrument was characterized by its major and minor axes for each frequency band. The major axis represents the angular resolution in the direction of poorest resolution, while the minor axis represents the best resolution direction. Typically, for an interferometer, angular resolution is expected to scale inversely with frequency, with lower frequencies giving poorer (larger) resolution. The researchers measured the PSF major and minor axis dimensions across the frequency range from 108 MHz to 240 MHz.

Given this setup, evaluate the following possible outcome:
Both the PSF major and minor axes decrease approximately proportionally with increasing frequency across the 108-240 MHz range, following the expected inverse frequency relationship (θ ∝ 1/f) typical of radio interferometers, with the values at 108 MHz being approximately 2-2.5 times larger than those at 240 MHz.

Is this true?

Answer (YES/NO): NO